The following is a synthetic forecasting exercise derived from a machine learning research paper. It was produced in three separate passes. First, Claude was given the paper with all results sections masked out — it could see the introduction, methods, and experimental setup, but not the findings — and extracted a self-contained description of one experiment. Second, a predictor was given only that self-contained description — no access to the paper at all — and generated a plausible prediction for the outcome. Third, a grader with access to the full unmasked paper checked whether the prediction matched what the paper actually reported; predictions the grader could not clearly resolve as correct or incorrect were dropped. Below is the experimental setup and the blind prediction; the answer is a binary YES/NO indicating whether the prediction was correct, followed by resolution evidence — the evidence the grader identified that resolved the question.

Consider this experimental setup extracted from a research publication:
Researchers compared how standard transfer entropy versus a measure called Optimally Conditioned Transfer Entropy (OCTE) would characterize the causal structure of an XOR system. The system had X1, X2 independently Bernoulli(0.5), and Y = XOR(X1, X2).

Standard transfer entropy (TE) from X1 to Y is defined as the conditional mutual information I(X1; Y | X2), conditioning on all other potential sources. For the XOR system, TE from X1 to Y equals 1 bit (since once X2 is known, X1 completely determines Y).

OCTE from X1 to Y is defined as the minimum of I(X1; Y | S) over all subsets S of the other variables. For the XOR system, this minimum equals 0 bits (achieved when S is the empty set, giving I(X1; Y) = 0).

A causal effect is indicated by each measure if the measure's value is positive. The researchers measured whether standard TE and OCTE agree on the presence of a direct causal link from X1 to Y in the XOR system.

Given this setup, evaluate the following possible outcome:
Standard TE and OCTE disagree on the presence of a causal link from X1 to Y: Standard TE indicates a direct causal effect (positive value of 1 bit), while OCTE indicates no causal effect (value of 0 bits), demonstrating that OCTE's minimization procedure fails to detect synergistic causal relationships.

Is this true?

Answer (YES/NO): NO